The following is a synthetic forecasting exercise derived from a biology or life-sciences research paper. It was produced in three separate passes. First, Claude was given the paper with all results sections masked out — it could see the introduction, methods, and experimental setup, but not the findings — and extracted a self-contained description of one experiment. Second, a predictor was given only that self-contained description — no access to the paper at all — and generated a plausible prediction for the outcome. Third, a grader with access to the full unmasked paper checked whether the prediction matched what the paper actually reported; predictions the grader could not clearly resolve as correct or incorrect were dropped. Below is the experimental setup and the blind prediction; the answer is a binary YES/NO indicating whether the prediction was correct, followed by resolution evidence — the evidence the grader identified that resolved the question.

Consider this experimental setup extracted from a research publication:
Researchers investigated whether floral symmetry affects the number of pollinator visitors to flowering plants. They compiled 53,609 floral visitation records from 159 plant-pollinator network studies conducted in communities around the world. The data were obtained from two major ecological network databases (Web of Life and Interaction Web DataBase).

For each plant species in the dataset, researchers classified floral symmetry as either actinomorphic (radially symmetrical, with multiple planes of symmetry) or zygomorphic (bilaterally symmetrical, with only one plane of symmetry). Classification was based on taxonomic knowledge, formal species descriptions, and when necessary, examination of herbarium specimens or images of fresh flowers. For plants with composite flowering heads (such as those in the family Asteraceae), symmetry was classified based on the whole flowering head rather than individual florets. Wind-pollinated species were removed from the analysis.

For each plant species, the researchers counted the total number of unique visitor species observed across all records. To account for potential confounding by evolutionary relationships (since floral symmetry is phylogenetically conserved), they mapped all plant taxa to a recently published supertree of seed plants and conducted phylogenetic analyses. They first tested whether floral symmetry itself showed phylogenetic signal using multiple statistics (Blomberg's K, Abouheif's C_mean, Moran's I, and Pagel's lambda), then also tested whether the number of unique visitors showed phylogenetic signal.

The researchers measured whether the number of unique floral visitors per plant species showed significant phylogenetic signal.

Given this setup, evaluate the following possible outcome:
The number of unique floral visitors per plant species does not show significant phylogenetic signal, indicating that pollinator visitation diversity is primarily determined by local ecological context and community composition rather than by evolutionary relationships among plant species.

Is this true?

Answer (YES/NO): NO